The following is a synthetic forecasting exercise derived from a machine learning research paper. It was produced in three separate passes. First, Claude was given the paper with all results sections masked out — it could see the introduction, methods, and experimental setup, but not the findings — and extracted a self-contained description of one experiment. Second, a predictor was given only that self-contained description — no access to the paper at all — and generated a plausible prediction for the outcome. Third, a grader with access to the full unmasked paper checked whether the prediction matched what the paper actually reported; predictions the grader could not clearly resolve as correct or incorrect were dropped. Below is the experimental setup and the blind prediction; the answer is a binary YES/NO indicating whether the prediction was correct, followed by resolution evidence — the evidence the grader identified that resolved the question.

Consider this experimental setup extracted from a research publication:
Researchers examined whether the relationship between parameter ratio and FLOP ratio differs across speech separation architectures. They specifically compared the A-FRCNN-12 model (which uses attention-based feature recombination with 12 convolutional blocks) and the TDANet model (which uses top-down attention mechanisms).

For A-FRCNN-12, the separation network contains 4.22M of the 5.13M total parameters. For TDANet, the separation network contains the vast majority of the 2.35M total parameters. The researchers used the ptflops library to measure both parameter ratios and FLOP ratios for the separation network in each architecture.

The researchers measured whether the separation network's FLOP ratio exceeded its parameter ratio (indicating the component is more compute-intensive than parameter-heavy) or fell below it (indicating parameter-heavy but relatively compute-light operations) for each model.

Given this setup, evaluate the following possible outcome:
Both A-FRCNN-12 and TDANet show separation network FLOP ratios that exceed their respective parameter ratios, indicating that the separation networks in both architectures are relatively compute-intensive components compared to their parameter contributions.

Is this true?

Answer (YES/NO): NO